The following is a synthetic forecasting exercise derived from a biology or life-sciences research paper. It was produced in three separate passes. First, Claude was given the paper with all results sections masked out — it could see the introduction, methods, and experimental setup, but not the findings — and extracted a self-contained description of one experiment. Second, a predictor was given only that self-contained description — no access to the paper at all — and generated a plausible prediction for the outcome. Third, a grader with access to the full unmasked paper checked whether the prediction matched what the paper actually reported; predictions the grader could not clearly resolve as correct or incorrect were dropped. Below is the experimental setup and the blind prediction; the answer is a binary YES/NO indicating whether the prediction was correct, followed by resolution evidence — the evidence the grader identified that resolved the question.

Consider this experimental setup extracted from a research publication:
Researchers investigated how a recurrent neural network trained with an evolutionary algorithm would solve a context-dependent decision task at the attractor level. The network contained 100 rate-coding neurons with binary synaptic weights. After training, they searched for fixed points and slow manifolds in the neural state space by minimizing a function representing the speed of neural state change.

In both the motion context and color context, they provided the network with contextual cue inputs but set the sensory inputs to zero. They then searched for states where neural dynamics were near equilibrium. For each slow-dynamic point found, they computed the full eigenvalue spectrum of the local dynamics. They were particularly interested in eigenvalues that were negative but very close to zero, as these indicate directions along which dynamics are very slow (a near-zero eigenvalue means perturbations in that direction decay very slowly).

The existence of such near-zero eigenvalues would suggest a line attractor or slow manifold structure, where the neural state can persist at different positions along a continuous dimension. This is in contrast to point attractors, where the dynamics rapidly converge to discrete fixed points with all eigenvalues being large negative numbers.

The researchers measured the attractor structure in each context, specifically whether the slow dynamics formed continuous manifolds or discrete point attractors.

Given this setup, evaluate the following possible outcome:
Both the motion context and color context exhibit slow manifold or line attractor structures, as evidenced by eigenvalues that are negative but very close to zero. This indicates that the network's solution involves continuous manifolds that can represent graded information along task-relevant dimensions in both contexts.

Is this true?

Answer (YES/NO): YES